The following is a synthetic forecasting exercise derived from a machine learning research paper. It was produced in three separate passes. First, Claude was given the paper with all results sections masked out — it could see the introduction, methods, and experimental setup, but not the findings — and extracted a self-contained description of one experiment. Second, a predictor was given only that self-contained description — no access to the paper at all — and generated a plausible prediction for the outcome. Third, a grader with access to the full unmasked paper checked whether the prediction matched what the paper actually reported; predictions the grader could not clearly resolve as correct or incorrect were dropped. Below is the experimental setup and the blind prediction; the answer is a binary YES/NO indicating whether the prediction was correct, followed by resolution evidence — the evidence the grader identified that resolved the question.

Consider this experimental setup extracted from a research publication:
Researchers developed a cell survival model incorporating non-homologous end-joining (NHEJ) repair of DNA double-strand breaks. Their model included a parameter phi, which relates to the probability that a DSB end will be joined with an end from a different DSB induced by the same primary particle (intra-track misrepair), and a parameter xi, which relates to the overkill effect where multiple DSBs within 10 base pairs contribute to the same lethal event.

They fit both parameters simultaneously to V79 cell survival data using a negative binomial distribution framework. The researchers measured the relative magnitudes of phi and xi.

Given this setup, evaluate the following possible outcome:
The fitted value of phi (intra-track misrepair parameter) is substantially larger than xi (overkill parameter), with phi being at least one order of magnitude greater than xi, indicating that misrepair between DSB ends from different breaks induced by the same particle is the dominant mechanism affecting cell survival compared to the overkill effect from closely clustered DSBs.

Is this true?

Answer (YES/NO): NO